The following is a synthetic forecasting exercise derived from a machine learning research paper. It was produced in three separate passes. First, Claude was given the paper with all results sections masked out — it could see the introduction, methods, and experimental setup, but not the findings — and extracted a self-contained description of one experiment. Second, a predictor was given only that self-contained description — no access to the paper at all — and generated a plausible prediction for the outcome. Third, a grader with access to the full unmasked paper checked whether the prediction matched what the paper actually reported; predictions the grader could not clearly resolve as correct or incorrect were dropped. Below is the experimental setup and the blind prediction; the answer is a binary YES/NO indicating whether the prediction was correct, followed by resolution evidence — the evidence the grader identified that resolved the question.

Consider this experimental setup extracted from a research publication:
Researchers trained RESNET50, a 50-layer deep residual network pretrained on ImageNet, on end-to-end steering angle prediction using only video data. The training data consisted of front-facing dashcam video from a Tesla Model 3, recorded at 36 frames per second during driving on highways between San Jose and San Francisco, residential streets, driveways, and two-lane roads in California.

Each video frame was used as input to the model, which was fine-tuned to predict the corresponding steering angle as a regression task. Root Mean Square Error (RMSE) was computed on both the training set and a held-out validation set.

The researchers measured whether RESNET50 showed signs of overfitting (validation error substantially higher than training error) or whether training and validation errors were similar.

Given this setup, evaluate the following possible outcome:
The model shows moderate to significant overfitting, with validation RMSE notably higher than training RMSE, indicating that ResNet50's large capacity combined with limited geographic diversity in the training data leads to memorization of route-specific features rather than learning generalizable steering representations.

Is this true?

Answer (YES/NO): NO